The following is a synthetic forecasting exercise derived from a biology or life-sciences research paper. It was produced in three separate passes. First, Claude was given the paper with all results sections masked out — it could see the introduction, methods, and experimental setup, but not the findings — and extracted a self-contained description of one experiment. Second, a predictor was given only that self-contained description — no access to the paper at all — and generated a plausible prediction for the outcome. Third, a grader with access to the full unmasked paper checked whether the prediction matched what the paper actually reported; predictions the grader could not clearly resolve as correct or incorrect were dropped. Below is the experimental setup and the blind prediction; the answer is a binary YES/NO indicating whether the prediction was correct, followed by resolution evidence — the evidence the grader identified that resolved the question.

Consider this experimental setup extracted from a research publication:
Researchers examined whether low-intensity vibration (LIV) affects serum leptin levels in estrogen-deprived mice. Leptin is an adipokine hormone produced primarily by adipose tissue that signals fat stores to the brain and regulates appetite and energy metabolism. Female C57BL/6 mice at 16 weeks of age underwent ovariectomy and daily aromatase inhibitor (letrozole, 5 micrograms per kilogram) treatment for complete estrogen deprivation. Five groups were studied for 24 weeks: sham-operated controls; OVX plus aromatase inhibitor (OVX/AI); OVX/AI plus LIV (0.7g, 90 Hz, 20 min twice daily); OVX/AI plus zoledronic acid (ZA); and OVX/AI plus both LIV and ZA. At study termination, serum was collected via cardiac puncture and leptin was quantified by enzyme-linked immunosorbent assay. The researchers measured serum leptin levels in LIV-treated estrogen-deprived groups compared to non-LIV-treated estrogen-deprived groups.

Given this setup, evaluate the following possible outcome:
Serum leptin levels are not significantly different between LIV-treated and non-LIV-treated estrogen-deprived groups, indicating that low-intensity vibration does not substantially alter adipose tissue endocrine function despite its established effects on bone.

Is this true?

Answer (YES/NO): YES